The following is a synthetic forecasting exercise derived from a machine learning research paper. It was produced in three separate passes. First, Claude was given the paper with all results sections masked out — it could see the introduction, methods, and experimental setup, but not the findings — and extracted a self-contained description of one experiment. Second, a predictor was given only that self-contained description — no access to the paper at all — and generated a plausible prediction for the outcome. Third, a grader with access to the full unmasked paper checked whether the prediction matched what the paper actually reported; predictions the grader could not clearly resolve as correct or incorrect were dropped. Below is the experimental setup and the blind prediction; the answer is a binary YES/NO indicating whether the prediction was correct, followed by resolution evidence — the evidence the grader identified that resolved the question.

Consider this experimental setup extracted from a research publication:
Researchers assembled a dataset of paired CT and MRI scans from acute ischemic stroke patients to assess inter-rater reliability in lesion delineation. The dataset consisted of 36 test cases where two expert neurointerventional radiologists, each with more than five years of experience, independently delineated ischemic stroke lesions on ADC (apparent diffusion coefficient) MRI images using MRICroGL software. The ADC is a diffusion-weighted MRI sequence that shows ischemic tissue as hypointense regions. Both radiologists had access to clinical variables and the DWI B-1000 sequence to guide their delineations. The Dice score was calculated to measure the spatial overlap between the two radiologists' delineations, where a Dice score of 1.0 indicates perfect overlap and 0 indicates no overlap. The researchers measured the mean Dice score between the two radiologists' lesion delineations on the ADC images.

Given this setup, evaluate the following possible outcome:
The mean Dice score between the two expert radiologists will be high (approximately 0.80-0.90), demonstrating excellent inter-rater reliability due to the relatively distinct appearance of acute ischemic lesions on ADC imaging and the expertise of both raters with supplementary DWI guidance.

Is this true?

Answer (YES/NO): NO